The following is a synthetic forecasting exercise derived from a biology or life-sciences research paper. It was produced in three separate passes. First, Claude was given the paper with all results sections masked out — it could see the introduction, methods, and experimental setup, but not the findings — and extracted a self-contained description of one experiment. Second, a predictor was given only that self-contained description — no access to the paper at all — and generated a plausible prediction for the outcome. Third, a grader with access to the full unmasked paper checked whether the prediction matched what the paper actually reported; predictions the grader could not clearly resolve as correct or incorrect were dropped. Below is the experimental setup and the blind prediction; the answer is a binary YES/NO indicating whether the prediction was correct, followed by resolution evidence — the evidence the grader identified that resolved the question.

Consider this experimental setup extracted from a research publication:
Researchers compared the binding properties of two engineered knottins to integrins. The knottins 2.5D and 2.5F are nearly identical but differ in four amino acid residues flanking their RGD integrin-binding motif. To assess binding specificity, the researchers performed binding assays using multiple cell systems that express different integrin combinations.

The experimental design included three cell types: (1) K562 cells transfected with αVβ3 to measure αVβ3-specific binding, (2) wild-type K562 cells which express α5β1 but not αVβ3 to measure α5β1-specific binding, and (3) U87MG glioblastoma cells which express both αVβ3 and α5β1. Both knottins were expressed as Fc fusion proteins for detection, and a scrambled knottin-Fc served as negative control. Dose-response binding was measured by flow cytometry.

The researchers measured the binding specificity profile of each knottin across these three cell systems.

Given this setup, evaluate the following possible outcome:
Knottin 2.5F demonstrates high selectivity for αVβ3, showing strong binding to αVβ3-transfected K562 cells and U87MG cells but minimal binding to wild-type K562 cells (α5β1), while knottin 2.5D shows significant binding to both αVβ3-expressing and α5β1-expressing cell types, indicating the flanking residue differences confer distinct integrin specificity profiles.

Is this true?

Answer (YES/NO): NO